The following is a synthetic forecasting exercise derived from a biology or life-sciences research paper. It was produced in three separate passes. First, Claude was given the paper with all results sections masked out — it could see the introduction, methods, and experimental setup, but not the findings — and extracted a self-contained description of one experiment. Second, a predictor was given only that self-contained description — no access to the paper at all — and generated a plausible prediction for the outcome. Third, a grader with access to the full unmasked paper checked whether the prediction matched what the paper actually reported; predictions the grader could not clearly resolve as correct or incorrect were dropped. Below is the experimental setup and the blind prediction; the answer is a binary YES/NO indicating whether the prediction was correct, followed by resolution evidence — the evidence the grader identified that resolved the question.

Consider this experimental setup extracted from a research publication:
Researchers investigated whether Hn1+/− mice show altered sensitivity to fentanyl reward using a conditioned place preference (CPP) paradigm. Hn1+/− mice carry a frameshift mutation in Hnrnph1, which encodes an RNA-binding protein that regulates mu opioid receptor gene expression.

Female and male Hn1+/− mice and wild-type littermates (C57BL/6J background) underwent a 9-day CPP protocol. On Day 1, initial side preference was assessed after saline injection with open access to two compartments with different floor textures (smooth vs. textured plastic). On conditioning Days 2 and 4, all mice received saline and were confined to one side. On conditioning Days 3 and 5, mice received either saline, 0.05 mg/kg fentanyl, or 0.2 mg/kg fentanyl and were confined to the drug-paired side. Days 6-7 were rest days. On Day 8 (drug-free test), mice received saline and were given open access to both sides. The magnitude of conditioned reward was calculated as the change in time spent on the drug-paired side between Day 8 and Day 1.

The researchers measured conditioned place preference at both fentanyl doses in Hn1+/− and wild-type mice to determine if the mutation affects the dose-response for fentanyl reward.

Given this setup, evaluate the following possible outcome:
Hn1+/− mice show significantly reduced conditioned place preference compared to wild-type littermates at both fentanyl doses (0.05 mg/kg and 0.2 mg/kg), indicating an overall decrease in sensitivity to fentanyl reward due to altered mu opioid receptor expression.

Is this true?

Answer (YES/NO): NO